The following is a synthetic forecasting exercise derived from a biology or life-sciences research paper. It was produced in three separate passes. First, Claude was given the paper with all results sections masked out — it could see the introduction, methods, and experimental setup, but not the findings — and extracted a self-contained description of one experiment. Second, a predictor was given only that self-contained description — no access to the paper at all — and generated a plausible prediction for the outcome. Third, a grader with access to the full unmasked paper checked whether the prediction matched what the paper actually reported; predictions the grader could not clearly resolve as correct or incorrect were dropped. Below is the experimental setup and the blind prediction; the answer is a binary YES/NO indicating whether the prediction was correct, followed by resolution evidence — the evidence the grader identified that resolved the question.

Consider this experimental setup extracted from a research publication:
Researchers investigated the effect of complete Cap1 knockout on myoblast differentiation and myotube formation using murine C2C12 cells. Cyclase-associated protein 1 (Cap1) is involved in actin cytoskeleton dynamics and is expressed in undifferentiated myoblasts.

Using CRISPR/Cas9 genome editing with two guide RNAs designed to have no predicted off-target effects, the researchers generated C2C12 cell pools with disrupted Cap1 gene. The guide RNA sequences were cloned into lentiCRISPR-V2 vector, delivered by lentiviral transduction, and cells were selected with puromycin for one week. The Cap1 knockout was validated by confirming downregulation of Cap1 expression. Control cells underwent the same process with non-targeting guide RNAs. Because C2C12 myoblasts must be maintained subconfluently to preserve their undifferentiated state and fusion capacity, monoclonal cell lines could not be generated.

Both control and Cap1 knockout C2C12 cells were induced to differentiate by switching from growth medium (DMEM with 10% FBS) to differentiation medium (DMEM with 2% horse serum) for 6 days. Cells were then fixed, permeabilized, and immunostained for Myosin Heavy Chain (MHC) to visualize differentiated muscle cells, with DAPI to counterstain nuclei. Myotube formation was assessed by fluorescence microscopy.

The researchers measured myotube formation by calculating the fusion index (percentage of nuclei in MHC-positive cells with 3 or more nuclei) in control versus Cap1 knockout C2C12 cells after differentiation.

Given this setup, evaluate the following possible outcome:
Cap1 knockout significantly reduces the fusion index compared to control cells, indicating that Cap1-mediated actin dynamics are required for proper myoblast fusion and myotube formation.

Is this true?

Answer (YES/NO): YES